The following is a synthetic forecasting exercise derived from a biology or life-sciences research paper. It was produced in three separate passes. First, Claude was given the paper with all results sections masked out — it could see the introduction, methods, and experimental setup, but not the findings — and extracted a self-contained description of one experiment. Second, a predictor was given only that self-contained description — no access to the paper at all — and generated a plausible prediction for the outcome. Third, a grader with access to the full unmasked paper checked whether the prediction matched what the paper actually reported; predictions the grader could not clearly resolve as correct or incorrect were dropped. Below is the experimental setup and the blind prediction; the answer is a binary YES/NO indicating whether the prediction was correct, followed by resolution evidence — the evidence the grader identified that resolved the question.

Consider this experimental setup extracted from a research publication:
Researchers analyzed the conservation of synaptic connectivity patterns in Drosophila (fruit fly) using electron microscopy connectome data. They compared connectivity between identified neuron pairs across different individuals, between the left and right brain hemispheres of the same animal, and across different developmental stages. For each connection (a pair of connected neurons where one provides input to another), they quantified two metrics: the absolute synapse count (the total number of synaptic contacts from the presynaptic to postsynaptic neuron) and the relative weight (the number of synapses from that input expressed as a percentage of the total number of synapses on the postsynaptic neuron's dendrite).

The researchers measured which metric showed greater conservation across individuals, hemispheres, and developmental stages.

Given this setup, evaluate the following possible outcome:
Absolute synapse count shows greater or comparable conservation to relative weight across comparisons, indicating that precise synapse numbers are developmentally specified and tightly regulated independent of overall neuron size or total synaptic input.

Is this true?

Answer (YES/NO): NO